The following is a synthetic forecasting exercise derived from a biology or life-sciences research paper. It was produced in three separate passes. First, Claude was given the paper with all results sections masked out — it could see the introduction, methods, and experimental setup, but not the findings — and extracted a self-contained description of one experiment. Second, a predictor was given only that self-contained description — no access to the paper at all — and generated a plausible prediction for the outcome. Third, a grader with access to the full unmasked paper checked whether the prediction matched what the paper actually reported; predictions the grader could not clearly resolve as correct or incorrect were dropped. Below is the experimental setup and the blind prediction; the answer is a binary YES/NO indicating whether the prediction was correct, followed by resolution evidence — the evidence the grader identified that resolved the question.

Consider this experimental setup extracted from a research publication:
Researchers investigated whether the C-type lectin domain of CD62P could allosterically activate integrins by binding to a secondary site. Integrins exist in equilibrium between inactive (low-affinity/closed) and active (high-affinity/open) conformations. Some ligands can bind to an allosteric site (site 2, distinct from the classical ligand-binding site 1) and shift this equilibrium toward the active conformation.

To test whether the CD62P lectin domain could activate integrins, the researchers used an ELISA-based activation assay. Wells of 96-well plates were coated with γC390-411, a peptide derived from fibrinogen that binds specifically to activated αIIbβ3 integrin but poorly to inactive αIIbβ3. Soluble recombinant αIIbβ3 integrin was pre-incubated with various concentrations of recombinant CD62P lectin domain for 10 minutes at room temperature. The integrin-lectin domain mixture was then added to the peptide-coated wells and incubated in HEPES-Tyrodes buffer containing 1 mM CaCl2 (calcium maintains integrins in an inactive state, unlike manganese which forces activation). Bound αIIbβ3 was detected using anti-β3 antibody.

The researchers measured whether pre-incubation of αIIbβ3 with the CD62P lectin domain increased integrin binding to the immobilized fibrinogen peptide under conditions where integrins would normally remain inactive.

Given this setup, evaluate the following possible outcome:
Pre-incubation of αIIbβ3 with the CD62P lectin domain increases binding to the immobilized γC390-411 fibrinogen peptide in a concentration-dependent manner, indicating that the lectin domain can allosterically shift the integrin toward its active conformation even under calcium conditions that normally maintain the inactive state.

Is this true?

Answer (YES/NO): NO